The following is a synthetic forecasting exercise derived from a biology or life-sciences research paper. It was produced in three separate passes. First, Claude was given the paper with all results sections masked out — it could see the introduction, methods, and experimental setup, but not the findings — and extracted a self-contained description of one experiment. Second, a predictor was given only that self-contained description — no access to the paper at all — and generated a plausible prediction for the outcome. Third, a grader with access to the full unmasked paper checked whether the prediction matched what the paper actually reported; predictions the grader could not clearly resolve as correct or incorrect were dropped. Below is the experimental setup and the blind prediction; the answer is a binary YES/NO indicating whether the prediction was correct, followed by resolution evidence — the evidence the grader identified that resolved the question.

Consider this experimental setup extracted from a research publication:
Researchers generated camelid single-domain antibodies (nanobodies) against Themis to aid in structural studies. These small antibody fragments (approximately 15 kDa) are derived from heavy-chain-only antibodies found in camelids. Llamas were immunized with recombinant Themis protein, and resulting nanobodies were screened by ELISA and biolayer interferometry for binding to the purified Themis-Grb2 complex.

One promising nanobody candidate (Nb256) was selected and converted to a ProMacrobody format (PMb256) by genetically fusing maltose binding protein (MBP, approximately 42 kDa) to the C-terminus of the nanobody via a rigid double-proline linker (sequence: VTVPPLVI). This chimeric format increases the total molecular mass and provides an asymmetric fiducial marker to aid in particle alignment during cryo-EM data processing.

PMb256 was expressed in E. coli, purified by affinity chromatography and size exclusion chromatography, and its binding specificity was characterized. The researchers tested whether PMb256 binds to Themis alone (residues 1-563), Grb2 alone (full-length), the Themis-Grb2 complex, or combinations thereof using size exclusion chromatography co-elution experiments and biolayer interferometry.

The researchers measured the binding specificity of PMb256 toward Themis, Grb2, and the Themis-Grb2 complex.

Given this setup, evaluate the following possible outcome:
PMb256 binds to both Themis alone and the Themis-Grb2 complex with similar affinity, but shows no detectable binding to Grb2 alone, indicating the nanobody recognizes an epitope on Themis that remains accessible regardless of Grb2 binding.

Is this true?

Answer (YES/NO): YES